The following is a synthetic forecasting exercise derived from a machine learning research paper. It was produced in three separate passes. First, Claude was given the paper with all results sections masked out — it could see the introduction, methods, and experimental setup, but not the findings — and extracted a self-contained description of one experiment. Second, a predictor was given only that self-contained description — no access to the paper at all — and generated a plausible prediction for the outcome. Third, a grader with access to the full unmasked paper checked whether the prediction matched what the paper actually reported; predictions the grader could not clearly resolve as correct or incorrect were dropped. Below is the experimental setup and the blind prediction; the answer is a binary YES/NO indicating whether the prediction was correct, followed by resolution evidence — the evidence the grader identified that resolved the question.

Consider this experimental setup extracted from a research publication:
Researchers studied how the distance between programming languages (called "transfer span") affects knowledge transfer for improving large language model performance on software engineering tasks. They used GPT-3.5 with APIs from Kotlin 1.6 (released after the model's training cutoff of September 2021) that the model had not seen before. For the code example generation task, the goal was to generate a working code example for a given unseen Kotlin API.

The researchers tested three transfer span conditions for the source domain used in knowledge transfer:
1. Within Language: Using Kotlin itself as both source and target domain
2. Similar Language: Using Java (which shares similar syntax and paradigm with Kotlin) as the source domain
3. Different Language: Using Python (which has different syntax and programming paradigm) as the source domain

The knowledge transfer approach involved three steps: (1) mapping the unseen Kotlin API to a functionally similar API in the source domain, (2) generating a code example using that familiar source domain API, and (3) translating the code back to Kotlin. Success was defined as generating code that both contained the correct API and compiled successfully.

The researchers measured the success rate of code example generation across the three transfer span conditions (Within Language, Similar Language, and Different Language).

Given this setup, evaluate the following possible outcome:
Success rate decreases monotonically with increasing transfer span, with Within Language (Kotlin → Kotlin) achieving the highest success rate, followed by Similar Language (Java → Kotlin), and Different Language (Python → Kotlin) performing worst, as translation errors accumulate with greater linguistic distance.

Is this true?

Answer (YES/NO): YES